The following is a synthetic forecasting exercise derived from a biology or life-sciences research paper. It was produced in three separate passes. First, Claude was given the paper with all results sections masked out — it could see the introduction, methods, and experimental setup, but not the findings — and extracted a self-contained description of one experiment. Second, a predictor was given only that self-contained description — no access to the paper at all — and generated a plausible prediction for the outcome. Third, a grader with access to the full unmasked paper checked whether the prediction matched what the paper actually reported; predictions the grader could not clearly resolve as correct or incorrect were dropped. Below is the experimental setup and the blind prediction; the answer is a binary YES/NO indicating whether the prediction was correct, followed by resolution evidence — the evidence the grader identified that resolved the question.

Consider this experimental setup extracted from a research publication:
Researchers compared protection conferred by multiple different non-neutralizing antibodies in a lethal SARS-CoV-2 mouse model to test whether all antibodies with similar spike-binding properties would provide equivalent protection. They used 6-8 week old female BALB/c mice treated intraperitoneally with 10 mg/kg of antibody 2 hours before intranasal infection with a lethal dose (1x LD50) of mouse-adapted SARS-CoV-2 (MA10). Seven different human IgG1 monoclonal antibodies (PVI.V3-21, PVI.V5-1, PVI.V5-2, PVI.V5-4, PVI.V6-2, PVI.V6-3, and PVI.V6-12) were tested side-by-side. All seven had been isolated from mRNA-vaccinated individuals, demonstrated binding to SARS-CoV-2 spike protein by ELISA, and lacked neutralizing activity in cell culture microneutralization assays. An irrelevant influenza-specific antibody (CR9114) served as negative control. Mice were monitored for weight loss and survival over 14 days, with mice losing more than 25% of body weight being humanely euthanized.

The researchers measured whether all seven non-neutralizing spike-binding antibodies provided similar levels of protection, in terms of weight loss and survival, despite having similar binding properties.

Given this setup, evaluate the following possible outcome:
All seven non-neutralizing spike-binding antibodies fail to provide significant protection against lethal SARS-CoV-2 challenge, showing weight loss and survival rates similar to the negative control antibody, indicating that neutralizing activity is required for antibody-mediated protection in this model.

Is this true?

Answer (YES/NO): NO